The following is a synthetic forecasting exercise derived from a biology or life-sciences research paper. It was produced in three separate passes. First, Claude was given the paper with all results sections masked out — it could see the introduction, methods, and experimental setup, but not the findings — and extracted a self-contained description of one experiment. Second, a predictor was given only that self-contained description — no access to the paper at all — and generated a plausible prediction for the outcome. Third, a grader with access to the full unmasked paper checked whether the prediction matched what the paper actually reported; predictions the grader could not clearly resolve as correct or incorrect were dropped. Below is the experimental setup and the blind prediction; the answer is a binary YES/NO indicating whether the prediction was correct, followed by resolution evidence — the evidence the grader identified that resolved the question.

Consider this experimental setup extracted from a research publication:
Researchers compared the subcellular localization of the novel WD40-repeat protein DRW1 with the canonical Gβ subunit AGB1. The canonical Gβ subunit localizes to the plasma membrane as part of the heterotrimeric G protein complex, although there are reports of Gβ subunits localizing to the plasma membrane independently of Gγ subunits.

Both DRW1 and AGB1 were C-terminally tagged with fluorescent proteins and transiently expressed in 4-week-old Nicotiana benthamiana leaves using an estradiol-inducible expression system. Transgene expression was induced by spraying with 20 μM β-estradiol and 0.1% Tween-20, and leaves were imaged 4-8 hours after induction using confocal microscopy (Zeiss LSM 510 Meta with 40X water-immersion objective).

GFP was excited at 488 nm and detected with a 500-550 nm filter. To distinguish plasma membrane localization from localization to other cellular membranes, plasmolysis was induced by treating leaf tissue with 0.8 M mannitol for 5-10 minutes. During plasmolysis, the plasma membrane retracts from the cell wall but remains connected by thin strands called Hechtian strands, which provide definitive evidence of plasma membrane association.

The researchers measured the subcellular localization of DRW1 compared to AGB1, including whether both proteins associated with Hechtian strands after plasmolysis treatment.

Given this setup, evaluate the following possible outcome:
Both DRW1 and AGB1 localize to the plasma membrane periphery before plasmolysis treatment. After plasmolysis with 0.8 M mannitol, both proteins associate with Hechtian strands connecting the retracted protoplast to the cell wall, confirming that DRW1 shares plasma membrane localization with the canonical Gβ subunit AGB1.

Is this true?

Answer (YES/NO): NO